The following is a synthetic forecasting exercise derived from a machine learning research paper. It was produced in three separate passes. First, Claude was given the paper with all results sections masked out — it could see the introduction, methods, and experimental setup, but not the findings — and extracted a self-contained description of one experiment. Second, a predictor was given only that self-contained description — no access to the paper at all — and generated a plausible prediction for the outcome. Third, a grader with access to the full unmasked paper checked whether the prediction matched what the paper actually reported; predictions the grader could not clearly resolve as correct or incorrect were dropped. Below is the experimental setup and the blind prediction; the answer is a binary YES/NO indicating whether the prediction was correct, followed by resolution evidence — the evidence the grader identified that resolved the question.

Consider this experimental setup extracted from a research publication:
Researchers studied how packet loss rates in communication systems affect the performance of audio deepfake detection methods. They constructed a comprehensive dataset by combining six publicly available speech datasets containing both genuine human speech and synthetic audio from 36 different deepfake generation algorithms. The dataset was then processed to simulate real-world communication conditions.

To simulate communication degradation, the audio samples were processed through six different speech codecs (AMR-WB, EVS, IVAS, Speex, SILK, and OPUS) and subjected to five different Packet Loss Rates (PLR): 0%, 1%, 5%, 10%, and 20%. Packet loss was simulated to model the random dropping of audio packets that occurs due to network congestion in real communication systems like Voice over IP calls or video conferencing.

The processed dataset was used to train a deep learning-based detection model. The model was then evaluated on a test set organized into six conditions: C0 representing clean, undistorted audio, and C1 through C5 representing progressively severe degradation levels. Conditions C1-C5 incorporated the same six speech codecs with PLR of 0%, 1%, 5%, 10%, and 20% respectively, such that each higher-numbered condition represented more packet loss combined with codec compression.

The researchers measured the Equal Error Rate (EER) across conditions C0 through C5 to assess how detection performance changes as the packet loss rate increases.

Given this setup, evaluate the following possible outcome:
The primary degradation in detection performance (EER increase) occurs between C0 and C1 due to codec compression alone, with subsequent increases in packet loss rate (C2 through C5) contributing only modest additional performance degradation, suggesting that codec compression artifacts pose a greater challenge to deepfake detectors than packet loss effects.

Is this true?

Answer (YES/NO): NO